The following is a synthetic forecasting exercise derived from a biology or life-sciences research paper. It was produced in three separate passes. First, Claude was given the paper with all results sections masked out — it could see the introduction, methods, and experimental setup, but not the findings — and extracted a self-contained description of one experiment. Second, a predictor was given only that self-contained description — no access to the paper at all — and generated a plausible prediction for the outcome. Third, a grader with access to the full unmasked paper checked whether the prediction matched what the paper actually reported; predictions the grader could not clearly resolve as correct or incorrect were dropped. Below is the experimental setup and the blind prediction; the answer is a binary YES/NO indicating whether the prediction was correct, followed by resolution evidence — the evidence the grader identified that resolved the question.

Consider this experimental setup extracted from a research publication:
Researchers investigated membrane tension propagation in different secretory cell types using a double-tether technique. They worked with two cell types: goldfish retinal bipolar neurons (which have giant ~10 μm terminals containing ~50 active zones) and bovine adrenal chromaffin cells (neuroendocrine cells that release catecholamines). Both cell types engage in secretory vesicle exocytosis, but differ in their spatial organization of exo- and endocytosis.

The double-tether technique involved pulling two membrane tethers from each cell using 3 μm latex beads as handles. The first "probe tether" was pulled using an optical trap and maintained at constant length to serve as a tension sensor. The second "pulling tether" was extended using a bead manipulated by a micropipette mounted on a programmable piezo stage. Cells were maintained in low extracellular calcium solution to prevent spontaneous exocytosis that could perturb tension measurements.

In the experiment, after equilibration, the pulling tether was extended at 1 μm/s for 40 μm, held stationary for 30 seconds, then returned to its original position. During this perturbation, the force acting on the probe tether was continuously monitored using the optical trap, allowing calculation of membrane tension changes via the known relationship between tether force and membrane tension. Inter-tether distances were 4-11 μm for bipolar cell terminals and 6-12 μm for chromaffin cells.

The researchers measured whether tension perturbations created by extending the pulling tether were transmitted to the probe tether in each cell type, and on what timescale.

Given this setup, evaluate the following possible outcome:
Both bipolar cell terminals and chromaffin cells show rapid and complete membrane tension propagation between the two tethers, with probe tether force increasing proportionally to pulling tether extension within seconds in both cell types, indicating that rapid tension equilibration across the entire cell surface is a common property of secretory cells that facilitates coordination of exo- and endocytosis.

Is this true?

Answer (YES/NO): NO